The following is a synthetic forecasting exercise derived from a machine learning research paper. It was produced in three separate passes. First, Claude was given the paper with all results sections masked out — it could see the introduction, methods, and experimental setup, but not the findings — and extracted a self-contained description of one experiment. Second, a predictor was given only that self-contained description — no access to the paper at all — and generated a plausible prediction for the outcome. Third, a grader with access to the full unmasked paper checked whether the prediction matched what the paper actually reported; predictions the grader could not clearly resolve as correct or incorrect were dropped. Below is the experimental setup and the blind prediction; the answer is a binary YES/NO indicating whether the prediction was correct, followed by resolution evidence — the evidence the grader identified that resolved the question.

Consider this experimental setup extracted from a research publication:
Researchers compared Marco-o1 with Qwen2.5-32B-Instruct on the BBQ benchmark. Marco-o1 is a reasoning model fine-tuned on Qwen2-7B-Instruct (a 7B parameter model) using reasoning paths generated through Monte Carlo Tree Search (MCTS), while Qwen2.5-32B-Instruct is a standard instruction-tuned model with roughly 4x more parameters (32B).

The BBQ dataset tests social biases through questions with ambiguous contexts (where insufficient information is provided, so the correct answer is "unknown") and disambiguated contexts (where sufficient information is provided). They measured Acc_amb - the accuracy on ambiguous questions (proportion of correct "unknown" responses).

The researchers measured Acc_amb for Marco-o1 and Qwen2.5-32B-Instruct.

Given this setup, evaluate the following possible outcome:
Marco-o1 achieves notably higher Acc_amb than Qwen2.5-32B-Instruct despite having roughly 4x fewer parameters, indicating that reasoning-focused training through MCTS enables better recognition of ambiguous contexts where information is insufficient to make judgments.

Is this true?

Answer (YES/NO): NO